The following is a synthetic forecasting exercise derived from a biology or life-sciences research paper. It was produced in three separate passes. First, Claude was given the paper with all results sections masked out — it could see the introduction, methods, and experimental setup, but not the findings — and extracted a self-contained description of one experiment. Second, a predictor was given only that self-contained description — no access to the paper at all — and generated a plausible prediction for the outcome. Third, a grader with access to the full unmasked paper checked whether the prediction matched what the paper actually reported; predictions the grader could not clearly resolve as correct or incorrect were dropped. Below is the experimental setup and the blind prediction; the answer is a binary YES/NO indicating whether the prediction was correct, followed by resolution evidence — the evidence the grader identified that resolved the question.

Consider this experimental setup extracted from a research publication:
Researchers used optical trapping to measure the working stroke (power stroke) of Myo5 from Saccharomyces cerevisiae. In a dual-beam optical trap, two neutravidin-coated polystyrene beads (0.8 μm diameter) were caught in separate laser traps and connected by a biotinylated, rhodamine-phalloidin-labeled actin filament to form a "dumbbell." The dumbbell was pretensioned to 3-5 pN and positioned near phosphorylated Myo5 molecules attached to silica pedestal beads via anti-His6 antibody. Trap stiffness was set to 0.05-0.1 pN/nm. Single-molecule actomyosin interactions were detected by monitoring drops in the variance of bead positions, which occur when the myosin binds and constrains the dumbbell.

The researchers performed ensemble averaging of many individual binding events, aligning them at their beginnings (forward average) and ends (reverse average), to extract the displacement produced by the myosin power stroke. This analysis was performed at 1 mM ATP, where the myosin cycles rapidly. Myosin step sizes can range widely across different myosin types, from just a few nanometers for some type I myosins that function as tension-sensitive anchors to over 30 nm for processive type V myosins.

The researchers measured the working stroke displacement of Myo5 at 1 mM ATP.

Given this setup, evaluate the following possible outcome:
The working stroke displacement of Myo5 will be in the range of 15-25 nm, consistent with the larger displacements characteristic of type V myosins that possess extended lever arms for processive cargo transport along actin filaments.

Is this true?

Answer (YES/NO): NO